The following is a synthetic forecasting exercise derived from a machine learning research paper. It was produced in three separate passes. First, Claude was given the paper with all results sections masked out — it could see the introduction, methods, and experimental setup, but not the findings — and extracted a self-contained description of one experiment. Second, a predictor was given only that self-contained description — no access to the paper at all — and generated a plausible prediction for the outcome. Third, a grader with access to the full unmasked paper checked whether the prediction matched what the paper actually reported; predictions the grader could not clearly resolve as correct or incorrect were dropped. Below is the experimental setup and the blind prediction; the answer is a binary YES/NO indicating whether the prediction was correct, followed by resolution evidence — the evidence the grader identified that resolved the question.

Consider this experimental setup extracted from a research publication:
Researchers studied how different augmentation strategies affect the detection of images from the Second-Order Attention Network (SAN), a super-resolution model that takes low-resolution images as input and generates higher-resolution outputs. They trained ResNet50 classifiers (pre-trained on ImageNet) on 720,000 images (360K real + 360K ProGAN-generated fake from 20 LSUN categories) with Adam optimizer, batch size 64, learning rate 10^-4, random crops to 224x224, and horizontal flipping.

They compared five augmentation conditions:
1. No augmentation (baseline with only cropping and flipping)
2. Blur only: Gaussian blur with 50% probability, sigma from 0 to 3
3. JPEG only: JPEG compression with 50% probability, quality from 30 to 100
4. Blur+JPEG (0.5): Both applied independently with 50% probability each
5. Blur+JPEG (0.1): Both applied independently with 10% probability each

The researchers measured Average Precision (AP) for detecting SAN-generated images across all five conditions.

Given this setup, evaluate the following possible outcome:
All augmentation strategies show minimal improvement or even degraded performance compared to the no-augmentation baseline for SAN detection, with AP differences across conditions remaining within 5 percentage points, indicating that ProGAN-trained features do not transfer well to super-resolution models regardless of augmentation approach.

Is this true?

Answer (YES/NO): NO